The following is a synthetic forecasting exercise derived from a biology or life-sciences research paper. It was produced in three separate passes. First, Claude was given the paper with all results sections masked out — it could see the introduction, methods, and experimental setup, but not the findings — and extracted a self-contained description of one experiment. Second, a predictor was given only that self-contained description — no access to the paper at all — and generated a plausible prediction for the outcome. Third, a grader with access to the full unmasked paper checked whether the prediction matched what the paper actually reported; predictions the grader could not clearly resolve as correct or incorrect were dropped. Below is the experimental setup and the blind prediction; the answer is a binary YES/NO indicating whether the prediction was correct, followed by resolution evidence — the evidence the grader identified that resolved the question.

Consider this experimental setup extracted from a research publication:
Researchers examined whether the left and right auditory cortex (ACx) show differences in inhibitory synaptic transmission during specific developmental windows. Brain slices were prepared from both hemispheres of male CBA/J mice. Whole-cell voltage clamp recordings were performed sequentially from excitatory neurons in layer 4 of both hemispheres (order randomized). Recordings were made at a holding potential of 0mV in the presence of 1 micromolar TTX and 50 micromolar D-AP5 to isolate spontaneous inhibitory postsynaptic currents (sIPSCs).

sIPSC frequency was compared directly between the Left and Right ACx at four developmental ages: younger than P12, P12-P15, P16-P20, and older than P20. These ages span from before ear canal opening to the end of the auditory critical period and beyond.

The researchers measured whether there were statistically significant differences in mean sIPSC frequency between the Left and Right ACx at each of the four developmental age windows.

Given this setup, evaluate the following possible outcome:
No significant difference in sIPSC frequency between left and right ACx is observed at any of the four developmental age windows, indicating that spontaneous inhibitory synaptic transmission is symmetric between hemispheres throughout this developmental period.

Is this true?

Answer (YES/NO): NO